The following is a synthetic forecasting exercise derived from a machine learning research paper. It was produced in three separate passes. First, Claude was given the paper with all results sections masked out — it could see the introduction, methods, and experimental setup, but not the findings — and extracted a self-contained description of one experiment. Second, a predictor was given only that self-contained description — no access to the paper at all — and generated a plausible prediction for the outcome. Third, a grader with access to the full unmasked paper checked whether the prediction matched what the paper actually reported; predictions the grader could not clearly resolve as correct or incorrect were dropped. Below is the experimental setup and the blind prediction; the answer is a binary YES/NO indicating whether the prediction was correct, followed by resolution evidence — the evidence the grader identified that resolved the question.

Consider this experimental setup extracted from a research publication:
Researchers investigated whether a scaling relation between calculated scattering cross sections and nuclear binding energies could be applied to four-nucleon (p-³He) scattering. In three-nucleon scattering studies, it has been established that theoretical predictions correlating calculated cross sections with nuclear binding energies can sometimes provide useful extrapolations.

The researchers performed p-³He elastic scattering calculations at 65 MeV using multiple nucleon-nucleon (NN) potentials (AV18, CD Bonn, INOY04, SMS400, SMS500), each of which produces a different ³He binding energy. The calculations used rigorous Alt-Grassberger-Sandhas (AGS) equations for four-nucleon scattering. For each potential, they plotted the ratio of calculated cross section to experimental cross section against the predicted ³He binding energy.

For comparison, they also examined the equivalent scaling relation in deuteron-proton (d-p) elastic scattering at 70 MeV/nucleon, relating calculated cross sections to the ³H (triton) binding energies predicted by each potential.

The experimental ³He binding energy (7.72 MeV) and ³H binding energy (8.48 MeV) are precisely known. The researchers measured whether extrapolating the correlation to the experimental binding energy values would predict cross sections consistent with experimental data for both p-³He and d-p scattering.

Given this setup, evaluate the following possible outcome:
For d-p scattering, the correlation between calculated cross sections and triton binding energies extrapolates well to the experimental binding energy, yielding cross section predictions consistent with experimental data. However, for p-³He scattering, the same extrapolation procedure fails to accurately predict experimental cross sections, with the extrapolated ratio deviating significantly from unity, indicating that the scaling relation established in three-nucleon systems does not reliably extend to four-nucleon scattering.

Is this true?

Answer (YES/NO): NO